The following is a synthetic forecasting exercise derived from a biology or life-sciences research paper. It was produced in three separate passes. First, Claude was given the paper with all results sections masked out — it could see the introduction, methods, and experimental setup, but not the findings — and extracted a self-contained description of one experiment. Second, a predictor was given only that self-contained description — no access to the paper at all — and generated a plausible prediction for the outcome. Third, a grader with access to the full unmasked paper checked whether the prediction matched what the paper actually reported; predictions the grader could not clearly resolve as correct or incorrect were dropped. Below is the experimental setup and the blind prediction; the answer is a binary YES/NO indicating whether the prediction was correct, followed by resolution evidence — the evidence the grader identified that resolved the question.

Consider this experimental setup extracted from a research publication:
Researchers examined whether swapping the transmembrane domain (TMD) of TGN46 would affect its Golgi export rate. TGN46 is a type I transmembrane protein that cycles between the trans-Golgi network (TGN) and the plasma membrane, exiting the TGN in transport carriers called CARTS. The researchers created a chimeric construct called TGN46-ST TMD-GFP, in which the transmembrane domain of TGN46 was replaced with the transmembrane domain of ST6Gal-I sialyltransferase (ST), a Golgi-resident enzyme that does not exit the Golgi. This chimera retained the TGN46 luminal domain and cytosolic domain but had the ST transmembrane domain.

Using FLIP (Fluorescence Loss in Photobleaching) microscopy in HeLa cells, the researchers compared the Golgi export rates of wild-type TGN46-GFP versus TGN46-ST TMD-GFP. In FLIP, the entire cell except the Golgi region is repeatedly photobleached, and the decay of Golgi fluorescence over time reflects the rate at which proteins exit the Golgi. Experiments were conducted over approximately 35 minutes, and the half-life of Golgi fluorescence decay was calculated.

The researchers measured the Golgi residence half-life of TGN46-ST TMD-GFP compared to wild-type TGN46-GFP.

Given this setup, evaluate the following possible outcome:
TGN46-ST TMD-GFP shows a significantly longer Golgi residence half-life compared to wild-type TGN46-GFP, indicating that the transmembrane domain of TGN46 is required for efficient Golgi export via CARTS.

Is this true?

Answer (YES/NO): YES